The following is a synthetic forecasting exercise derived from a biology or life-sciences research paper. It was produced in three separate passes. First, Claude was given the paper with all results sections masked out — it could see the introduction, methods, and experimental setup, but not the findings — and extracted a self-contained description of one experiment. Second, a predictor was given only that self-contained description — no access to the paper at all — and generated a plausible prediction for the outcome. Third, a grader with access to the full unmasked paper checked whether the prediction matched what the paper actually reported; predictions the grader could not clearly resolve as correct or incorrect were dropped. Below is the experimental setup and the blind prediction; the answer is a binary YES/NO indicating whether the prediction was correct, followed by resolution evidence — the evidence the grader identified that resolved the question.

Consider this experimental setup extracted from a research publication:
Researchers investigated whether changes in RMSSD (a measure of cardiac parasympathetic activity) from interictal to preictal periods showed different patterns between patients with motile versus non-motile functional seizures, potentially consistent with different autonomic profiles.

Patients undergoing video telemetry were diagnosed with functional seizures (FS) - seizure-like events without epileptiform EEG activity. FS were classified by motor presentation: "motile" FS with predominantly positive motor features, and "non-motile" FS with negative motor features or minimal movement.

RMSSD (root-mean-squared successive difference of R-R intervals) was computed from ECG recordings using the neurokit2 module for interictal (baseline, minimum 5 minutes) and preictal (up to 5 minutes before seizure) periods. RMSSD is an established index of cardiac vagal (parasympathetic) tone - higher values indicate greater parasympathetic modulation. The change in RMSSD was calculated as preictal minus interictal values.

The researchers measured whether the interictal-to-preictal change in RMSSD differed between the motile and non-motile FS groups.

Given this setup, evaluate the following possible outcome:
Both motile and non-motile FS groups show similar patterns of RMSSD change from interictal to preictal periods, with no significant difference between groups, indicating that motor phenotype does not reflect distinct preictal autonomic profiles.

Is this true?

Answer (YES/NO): NO